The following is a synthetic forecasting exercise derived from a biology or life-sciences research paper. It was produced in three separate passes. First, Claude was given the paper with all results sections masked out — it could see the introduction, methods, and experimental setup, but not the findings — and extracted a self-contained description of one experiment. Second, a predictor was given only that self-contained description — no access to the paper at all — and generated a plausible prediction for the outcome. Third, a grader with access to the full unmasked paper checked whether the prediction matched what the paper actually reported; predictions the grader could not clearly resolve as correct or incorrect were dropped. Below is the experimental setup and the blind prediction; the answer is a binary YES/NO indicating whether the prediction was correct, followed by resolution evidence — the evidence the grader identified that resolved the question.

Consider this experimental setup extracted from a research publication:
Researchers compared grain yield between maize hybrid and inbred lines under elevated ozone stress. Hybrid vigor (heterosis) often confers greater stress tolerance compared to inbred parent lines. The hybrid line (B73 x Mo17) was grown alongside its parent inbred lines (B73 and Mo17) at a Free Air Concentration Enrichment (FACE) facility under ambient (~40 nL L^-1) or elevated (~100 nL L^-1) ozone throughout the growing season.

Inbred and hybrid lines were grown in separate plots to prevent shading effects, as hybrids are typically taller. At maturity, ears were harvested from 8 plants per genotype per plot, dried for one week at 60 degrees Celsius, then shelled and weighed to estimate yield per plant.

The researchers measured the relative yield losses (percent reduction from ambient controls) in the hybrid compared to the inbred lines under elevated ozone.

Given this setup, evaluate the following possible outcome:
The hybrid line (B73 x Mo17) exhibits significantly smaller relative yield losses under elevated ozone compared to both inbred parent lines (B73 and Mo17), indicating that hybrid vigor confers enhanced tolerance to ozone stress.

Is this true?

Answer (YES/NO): NO